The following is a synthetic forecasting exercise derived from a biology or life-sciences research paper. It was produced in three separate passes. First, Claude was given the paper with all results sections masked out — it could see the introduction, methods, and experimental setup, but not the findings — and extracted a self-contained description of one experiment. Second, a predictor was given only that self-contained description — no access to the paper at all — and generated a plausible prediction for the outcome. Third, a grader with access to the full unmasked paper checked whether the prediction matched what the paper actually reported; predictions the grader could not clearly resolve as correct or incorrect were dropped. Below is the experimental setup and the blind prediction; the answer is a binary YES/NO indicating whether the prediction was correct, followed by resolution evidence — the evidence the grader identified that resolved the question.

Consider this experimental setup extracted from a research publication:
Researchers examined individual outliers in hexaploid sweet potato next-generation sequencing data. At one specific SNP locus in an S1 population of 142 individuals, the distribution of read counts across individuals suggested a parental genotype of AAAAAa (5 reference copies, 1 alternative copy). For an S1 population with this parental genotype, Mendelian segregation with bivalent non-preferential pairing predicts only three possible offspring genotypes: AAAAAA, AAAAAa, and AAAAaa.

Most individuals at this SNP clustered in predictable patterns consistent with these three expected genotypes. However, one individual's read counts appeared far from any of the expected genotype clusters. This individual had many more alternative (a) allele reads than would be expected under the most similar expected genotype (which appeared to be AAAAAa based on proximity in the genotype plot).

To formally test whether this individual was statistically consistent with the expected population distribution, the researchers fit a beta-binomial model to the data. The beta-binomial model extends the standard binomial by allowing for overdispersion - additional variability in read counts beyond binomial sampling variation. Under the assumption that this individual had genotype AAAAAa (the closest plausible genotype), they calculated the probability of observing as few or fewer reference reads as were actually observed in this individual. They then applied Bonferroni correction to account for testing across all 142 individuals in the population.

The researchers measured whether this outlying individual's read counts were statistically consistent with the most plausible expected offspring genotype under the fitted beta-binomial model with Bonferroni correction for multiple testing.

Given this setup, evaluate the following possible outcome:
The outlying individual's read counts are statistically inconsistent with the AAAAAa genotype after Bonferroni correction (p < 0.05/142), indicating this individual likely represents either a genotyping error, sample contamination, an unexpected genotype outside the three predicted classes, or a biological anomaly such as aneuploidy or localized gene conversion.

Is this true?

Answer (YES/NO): YES